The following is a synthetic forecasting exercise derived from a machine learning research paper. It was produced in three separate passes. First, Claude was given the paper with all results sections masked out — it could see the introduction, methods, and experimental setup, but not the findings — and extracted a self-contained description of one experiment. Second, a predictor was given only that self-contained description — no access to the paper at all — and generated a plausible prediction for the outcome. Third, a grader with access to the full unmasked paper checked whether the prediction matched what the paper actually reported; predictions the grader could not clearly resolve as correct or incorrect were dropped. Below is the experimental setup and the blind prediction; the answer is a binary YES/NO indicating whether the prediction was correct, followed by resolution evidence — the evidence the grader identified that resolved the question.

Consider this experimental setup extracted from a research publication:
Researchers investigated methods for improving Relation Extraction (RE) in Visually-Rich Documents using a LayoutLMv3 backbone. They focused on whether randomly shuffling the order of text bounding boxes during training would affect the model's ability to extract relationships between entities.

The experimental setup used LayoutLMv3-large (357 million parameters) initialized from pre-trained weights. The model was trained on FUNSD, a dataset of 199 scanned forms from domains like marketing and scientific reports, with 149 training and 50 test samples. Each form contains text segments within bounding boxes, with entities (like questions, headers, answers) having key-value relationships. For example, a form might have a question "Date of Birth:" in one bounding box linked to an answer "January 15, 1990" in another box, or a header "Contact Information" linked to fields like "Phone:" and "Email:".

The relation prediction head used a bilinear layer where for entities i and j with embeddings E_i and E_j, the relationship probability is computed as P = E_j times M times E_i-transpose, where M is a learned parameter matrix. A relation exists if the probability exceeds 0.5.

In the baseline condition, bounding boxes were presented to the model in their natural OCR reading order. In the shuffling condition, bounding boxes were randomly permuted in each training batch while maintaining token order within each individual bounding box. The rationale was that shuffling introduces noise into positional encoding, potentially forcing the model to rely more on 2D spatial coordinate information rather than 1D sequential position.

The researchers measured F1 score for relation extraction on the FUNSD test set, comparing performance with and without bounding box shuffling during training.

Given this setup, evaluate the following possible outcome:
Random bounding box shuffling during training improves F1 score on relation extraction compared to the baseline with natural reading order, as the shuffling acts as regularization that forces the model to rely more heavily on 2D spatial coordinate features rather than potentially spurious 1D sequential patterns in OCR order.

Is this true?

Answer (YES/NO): YES